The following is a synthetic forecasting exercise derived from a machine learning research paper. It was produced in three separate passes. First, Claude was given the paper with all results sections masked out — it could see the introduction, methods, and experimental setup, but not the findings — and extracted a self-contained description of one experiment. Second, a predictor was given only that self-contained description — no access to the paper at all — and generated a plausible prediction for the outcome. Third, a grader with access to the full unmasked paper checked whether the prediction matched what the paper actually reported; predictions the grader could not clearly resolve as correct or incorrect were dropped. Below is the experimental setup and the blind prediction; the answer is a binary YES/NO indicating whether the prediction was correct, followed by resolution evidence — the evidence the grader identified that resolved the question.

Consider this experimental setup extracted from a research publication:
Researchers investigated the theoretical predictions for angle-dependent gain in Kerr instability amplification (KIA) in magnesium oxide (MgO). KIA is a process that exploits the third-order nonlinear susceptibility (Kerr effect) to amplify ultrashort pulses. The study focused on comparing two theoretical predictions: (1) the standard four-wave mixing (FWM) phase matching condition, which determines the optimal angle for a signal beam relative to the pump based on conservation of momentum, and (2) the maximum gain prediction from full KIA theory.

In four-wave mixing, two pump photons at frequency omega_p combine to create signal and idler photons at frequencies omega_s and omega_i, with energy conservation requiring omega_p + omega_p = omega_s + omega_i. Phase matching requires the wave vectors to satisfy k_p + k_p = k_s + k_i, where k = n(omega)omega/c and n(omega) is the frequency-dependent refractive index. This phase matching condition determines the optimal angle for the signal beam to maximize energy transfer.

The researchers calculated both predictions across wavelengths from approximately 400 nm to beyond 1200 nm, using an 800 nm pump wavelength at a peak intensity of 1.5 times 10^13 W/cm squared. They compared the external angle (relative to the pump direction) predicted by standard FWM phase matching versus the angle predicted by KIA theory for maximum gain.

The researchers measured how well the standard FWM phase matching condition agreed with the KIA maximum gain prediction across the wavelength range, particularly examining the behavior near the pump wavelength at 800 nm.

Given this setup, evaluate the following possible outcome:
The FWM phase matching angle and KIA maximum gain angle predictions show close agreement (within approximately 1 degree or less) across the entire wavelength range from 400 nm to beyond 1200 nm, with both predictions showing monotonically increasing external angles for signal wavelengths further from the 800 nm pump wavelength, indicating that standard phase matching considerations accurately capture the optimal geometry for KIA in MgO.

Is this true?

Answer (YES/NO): NO